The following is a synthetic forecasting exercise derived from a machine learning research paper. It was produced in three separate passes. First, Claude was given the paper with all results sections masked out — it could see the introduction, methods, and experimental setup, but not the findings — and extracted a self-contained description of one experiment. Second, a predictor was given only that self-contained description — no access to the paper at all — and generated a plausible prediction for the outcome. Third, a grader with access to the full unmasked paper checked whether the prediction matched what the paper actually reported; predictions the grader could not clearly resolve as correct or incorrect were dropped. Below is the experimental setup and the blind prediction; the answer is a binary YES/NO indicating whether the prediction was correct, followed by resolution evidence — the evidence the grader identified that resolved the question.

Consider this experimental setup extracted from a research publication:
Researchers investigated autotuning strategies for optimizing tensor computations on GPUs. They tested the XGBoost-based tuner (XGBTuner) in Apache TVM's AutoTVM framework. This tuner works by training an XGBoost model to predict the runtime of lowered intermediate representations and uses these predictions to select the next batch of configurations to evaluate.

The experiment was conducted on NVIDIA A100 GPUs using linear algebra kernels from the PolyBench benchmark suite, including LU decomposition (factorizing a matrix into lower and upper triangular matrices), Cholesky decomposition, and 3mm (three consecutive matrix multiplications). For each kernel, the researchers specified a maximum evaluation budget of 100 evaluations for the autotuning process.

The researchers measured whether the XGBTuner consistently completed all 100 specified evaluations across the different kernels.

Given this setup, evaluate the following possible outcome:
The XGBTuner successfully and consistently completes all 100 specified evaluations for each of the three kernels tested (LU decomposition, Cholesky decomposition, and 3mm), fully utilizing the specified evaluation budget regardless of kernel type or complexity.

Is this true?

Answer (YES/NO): NO